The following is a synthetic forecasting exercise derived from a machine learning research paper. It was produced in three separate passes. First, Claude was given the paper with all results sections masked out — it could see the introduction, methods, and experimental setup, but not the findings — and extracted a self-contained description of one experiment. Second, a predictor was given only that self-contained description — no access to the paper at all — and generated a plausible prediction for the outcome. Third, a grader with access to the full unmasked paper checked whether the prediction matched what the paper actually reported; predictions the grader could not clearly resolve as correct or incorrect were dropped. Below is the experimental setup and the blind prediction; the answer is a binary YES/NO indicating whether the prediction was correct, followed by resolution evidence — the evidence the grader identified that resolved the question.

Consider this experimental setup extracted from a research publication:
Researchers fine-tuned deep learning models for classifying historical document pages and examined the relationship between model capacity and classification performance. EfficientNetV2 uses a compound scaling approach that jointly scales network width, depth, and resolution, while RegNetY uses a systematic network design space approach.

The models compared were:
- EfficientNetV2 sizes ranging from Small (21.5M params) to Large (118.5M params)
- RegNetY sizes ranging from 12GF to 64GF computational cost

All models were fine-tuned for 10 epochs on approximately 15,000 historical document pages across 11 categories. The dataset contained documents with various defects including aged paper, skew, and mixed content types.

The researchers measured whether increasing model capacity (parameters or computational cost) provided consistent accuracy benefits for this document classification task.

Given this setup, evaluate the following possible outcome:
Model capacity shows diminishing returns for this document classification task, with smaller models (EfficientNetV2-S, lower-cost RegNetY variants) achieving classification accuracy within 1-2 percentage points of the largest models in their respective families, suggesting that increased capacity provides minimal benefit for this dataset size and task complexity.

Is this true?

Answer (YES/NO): YES